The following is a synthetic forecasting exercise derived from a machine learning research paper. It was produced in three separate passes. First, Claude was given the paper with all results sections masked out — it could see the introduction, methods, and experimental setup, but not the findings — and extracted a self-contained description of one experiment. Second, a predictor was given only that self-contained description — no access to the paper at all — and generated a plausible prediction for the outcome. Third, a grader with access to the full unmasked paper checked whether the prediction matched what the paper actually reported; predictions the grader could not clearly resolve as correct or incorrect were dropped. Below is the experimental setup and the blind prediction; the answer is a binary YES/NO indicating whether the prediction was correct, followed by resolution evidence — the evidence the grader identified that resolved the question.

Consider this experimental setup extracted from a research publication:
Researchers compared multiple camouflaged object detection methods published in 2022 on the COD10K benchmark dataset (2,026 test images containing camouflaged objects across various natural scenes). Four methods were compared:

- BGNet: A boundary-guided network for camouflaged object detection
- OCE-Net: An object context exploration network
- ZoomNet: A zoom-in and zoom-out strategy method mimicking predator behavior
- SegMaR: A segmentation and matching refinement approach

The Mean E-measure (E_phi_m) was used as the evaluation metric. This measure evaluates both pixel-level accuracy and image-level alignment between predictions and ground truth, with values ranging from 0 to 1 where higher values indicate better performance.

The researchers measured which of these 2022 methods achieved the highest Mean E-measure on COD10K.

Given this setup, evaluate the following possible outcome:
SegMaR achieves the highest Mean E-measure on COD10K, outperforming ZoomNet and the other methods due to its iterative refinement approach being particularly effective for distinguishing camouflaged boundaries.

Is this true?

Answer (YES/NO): NO